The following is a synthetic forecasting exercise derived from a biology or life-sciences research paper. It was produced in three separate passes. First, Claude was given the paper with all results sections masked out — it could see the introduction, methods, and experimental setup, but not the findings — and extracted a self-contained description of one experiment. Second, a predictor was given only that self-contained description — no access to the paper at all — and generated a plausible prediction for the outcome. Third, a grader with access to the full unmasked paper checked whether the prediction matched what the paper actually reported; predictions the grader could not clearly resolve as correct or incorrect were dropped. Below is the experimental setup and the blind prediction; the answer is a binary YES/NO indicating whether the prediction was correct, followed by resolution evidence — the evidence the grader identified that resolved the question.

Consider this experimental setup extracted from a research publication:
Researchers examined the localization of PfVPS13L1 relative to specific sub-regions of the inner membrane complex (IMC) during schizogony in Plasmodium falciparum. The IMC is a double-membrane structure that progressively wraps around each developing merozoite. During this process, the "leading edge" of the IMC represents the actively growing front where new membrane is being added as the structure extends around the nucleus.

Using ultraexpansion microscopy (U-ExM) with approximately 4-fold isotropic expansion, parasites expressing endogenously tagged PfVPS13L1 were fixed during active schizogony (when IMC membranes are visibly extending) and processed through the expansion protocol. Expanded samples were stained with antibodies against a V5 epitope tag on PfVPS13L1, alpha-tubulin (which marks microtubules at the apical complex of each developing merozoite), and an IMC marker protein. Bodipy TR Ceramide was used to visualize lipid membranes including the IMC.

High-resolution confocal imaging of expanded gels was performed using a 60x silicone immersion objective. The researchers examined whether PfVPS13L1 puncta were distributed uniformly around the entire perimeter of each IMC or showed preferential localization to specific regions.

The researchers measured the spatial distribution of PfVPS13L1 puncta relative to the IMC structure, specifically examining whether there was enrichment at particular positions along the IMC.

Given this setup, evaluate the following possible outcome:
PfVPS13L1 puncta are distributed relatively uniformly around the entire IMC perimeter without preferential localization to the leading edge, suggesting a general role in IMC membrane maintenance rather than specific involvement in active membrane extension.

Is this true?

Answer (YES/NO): NO